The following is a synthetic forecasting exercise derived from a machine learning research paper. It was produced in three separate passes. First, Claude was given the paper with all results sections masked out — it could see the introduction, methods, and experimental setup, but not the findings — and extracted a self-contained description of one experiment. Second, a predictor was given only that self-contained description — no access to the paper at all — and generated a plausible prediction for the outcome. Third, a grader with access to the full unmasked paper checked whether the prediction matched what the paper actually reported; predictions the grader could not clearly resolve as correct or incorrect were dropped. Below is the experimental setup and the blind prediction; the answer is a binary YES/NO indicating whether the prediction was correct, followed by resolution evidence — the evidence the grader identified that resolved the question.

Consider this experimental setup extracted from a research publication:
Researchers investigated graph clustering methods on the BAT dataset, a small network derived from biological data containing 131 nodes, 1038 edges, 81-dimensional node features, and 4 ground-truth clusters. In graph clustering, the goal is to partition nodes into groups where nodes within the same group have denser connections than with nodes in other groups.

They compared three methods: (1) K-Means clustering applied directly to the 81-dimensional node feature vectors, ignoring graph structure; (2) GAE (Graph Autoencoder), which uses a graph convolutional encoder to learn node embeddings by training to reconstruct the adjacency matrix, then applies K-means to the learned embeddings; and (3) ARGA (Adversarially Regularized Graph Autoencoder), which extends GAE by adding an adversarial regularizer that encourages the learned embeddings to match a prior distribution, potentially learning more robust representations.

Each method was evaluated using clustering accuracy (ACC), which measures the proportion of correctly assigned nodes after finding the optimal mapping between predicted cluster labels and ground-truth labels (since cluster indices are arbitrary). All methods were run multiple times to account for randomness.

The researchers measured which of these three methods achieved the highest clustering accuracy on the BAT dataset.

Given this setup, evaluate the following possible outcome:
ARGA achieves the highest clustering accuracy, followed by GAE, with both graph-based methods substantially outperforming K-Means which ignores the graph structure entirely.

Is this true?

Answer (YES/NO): YES